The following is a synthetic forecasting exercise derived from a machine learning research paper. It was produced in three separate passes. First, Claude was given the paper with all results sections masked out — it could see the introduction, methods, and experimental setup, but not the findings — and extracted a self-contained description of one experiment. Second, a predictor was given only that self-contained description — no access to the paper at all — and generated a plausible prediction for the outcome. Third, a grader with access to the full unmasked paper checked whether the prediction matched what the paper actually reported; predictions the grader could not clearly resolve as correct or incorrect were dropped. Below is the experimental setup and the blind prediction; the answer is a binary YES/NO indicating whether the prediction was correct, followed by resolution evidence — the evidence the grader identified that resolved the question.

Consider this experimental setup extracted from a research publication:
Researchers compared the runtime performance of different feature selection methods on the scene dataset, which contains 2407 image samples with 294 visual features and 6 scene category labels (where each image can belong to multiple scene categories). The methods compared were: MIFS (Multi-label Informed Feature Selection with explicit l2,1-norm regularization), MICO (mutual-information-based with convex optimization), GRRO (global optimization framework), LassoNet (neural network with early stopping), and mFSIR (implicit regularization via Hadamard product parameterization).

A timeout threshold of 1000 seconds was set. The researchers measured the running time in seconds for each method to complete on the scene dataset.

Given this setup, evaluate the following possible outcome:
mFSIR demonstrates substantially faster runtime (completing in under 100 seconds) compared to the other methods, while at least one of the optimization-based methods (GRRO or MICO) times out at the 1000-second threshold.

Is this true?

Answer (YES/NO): YES